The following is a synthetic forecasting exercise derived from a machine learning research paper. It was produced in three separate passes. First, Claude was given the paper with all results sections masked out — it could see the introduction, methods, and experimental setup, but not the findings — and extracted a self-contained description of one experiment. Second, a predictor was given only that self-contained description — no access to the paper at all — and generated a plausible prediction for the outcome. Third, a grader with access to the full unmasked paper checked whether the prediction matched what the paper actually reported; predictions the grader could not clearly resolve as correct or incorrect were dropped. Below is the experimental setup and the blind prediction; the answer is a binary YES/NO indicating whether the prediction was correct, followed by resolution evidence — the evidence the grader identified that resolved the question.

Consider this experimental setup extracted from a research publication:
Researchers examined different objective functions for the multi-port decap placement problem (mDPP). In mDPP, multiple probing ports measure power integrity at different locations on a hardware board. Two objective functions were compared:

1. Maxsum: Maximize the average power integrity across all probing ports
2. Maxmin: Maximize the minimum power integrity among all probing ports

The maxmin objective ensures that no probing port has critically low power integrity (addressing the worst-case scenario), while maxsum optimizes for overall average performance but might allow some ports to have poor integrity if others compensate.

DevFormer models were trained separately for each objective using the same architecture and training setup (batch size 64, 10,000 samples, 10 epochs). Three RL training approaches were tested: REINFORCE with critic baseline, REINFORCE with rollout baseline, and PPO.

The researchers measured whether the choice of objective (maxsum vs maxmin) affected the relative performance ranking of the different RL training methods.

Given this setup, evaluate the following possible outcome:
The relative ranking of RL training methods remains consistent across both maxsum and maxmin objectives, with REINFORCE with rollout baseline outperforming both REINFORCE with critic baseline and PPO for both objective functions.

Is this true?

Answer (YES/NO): YES